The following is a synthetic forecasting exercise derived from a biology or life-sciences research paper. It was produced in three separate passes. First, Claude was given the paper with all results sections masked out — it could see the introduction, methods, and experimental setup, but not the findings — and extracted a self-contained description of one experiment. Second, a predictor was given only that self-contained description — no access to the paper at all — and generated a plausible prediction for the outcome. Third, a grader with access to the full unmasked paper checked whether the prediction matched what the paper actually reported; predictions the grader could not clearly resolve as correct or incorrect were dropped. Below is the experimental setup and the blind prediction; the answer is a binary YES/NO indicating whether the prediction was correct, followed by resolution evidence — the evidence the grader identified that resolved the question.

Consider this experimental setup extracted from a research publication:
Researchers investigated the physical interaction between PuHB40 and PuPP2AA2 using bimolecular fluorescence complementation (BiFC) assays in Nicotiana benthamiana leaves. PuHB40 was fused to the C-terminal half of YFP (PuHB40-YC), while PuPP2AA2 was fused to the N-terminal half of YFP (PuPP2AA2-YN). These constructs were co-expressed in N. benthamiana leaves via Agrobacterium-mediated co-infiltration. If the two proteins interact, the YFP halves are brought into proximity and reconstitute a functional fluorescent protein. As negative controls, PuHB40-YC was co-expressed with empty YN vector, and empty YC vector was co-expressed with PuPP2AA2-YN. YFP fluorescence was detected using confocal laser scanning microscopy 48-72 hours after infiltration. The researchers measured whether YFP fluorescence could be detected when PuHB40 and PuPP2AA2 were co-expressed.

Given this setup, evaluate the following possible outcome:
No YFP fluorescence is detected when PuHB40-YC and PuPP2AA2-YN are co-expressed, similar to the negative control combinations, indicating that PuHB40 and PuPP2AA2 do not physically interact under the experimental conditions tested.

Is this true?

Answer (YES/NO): NO